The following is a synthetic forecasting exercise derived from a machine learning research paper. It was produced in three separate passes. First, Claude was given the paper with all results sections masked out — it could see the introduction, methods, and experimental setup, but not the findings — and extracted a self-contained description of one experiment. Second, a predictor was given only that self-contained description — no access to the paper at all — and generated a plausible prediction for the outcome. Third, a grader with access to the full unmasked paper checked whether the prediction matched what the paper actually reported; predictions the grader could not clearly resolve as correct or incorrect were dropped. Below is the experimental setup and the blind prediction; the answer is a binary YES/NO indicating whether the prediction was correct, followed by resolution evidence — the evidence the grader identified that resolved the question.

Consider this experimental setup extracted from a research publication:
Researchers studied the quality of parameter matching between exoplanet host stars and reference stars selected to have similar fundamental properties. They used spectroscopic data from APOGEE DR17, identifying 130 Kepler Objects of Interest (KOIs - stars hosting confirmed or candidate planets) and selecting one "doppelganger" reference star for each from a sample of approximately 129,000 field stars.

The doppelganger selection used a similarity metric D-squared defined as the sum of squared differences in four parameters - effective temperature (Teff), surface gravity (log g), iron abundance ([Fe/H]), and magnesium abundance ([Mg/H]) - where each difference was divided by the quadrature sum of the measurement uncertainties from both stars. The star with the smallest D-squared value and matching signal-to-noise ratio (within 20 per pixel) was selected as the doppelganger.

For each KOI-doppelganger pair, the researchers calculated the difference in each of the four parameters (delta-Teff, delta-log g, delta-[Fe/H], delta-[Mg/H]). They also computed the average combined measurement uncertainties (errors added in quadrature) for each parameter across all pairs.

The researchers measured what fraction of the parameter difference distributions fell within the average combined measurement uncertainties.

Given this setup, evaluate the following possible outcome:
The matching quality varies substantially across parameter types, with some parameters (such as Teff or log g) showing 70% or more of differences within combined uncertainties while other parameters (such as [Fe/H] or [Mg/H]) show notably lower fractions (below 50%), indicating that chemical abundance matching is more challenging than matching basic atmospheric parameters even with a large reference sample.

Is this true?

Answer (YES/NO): NO